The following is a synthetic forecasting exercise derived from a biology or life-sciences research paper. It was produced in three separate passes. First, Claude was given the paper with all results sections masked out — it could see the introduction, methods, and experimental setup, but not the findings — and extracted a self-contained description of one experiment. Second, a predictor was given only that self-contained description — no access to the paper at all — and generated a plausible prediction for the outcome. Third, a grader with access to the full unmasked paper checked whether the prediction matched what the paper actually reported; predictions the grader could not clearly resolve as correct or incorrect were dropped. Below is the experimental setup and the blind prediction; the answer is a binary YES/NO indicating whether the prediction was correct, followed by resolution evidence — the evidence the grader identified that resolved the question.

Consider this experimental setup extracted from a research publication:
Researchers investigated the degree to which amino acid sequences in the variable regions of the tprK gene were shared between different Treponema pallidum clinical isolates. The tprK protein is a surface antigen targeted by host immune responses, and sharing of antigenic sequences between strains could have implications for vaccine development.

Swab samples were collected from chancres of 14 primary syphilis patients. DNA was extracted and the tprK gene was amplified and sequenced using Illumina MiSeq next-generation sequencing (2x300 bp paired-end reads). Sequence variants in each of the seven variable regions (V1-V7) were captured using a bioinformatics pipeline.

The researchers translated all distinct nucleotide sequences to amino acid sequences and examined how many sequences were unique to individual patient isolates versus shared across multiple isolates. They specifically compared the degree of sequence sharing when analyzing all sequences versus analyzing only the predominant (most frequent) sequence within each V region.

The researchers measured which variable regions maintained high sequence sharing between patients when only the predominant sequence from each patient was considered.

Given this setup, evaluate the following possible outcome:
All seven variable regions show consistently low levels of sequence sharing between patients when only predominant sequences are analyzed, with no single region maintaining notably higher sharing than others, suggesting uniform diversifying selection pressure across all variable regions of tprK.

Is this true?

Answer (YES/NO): NO